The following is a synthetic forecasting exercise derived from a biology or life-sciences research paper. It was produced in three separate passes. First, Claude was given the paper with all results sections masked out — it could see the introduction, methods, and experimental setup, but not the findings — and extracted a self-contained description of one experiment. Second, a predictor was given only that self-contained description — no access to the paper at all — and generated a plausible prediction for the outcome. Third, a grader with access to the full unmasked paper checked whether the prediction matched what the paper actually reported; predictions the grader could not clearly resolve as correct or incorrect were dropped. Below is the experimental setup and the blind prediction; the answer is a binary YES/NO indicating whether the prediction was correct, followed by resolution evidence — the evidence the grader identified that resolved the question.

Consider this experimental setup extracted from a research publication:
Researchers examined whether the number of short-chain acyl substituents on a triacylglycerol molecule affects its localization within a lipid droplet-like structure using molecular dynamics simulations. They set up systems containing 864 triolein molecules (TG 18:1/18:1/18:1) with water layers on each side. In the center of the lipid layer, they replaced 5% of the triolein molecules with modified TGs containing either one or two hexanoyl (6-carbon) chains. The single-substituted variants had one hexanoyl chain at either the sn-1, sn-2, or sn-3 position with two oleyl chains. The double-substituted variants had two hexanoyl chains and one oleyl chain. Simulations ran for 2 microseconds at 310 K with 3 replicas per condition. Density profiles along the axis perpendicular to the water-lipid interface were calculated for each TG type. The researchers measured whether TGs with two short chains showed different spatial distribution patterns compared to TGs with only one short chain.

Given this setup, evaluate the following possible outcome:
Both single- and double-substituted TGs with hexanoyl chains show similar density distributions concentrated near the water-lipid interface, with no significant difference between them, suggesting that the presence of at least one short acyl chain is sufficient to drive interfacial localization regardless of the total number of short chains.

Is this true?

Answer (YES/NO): NO